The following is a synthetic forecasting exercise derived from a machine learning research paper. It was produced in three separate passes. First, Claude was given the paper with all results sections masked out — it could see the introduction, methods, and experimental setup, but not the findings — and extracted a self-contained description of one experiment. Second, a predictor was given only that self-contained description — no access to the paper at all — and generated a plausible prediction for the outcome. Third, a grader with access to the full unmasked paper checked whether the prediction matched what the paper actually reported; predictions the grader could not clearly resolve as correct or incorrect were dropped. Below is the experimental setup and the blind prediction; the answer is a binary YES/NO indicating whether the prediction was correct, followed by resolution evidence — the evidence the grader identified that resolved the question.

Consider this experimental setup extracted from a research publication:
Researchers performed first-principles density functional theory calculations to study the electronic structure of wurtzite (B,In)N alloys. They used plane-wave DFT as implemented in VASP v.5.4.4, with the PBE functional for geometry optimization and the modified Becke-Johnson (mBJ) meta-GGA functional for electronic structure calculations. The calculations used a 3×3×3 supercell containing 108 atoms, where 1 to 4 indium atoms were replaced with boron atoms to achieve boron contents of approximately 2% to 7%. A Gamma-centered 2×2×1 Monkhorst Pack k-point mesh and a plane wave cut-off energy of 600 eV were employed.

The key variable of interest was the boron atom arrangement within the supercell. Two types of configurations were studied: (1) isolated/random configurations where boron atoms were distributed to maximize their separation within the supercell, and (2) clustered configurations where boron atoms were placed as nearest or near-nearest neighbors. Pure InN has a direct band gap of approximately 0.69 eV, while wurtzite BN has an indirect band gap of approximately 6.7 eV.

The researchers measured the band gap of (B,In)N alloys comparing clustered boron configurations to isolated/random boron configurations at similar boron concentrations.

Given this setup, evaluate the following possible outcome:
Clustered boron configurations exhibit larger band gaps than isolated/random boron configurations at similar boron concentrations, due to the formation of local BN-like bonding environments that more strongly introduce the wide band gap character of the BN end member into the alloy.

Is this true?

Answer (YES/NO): NO